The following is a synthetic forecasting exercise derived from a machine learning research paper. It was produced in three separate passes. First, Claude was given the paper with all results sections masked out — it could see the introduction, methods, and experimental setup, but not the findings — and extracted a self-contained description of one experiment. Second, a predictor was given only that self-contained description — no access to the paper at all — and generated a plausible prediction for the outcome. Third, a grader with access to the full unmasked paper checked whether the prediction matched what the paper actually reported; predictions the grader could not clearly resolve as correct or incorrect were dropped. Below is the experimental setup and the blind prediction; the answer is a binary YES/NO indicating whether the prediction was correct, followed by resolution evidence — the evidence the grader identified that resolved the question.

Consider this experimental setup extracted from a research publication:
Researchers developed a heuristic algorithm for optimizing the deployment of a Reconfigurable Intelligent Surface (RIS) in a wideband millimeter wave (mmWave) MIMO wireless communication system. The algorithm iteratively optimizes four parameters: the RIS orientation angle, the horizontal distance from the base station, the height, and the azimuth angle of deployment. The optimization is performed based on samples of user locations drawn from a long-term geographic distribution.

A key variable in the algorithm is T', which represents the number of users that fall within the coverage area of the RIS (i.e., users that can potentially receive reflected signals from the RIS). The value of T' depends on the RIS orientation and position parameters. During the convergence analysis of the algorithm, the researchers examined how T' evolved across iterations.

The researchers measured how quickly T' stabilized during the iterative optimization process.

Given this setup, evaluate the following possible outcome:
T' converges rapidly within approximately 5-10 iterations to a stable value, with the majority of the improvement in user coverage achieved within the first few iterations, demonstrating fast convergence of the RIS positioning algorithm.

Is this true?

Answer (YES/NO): NO